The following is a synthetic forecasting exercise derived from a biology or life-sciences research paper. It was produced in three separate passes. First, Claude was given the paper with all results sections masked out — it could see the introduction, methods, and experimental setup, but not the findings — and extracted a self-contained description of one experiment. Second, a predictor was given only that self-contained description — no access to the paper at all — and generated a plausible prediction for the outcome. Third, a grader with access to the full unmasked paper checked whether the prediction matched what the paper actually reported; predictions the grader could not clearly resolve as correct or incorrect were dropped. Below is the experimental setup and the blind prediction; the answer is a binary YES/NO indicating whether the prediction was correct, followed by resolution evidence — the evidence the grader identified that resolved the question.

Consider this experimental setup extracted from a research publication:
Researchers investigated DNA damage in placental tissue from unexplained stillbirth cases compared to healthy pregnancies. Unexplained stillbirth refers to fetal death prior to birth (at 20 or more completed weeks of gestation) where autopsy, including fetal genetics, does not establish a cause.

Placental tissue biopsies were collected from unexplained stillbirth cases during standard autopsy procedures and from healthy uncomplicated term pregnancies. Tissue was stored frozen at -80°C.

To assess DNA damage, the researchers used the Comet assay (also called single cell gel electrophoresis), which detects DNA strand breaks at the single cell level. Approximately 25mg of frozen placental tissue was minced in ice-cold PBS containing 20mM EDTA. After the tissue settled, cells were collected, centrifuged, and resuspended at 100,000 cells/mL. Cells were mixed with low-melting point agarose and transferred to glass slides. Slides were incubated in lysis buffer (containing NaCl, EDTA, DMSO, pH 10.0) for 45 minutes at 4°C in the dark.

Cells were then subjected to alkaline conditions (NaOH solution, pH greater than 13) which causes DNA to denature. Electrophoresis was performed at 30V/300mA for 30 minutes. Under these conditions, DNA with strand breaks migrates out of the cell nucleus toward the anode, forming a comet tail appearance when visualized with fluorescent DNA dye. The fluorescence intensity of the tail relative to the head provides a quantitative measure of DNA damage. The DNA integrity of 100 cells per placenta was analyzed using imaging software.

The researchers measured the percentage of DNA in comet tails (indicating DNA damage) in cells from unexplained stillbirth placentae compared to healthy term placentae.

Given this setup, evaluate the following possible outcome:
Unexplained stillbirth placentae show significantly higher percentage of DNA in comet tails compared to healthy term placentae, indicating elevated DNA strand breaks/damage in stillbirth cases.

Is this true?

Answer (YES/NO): YES